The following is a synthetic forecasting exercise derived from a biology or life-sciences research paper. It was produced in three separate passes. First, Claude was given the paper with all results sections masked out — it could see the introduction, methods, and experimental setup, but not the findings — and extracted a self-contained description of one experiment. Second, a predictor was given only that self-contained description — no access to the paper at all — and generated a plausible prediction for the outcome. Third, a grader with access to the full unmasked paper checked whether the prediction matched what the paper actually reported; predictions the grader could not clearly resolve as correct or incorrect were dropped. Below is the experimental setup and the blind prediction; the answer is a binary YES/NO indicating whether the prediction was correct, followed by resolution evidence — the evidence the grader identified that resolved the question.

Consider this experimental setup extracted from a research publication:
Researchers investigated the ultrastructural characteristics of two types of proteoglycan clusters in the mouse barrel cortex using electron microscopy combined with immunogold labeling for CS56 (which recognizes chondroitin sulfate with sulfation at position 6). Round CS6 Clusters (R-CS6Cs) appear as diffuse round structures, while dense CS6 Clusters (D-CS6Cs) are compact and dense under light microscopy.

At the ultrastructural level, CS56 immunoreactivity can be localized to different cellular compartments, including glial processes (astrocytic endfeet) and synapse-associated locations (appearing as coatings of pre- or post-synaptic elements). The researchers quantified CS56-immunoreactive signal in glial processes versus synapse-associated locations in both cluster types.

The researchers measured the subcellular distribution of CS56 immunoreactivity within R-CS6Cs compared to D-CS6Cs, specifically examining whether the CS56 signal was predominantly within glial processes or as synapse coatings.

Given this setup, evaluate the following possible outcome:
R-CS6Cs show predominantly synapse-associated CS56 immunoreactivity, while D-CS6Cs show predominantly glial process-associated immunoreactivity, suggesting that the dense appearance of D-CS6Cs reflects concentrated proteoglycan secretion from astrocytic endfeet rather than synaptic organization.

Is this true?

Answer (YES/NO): NO